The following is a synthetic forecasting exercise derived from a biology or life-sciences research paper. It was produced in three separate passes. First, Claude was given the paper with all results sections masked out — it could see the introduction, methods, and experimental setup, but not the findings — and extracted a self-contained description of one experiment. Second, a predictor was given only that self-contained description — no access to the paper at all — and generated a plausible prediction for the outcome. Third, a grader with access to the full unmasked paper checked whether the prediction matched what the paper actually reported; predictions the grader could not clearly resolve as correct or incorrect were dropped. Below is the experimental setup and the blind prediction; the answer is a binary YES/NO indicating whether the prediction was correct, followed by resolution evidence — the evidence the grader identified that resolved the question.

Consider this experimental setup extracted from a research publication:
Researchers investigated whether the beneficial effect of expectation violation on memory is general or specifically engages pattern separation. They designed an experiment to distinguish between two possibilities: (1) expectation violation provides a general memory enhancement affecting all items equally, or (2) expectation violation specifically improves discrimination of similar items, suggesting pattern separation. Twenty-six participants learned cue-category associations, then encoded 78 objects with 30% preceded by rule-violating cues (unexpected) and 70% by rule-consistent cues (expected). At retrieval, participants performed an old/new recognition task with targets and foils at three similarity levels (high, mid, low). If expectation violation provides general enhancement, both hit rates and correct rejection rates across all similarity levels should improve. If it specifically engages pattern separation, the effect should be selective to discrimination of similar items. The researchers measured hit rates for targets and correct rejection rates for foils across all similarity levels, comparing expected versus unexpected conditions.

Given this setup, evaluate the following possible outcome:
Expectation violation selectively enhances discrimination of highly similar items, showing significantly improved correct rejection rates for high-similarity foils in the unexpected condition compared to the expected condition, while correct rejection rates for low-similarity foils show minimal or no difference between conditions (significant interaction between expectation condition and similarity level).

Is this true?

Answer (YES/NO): YES